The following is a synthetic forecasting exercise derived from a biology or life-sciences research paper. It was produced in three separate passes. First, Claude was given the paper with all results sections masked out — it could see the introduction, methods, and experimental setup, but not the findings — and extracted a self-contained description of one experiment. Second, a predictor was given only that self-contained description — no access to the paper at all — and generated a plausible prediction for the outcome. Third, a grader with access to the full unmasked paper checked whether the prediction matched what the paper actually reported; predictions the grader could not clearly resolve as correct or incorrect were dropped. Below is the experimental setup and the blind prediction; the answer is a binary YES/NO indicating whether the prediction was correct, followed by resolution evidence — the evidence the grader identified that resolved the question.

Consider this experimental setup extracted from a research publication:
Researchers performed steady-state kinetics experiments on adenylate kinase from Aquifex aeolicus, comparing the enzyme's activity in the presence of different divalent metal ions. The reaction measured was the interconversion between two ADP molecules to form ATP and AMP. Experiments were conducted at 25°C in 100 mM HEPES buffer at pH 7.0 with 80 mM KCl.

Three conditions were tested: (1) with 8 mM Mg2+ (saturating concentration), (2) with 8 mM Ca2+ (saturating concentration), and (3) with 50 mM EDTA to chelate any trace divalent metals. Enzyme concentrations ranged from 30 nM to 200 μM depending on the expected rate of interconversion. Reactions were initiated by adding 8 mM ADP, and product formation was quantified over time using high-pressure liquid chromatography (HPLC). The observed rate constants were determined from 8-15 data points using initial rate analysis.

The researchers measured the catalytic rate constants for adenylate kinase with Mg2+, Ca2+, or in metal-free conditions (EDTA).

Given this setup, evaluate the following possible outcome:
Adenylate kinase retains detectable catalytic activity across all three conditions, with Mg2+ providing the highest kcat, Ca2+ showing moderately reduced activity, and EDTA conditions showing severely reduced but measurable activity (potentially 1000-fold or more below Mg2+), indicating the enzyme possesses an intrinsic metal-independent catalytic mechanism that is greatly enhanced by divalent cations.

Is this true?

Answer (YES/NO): YES